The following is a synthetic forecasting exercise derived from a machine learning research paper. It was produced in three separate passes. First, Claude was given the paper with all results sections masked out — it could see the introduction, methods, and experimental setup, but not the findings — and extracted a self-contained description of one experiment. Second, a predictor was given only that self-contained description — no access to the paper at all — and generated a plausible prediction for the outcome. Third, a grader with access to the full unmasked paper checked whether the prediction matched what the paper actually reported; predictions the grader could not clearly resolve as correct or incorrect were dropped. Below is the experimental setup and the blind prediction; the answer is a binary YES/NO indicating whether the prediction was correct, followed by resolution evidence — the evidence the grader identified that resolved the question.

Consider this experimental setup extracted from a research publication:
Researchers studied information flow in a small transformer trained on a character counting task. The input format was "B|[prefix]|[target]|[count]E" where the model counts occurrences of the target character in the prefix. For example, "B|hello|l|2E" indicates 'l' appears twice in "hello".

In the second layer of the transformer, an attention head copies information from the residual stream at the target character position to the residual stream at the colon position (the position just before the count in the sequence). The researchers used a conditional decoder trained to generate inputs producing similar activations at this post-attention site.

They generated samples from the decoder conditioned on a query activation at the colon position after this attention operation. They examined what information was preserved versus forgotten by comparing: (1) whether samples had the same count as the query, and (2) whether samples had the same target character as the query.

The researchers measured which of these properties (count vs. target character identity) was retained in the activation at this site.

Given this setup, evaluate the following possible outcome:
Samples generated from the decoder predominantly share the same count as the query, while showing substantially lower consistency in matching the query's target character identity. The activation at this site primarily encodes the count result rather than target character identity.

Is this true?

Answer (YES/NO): YES